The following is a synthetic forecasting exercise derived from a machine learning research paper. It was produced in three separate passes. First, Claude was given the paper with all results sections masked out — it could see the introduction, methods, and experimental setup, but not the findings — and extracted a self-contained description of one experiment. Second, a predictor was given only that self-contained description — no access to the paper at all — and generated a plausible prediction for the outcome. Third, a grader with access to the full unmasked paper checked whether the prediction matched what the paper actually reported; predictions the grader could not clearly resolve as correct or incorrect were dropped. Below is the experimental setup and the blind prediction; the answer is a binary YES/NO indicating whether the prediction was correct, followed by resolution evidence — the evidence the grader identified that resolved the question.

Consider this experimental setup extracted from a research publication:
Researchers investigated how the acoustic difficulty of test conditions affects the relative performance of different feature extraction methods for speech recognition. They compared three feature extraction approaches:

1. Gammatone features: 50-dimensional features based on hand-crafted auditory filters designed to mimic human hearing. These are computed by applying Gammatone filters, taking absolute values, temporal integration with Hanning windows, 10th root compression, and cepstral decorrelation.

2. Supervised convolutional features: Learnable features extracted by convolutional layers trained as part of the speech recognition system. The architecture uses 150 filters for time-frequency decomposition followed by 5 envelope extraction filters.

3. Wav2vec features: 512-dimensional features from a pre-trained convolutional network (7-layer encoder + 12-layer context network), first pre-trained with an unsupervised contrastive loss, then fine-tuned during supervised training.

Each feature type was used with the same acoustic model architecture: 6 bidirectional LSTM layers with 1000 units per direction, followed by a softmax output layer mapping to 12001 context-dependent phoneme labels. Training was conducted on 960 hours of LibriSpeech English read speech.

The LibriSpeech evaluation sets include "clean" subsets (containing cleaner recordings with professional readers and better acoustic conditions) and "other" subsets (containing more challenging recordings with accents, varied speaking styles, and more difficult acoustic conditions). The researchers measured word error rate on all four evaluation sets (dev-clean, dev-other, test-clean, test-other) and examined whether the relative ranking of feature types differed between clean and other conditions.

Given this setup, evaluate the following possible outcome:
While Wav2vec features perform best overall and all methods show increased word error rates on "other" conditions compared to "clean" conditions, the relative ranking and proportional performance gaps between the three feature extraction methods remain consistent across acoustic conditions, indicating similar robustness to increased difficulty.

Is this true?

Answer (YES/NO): NO